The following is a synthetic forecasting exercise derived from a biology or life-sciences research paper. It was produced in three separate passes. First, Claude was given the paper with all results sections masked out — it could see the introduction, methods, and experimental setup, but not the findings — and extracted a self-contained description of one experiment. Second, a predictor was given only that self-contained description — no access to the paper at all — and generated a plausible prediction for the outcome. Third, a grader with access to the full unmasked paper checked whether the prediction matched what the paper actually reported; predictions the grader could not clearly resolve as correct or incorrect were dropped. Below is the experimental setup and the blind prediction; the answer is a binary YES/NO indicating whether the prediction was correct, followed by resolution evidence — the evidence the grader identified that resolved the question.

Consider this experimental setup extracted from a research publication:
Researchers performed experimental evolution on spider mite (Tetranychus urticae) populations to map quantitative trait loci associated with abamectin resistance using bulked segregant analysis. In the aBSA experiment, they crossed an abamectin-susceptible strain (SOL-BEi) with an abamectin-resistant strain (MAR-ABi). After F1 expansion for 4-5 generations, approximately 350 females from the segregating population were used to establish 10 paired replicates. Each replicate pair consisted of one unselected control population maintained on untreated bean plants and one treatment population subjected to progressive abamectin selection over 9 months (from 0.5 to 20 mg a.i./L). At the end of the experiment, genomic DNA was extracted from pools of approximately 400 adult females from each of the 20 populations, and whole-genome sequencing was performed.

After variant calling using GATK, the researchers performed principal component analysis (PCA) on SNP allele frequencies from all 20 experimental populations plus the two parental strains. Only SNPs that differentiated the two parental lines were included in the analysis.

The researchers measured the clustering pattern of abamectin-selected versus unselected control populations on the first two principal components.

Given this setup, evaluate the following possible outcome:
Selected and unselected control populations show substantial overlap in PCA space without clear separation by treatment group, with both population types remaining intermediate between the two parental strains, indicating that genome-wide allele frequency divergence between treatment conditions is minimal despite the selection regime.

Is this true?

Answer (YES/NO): NO